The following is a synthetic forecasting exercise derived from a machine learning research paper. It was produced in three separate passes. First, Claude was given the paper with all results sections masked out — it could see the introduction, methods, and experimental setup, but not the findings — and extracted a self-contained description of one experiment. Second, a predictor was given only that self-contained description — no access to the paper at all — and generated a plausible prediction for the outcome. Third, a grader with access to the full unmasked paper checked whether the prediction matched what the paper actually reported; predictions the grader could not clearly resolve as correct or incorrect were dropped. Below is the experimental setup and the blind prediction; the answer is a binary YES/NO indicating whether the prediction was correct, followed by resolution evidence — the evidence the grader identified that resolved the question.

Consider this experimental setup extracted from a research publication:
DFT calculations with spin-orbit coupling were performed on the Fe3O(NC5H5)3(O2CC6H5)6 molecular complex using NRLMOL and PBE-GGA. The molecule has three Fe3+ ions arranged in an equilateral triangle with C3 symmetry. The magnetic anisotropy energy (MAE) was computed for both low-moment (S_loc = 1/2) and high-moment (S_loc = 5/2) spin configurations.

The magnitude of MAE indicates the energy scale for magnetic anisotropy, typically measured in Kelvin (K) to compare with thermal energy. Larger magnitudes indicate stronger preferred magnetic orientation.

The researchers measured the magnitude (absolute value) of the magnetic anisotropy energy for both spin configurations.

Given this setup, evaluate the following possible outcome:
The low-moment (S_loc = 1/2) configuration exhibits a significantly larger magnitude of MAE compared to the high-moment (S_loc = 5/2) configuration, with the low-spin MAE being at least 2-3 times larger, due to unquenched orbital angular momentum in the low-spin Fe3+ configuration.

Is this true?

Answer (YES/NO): NO